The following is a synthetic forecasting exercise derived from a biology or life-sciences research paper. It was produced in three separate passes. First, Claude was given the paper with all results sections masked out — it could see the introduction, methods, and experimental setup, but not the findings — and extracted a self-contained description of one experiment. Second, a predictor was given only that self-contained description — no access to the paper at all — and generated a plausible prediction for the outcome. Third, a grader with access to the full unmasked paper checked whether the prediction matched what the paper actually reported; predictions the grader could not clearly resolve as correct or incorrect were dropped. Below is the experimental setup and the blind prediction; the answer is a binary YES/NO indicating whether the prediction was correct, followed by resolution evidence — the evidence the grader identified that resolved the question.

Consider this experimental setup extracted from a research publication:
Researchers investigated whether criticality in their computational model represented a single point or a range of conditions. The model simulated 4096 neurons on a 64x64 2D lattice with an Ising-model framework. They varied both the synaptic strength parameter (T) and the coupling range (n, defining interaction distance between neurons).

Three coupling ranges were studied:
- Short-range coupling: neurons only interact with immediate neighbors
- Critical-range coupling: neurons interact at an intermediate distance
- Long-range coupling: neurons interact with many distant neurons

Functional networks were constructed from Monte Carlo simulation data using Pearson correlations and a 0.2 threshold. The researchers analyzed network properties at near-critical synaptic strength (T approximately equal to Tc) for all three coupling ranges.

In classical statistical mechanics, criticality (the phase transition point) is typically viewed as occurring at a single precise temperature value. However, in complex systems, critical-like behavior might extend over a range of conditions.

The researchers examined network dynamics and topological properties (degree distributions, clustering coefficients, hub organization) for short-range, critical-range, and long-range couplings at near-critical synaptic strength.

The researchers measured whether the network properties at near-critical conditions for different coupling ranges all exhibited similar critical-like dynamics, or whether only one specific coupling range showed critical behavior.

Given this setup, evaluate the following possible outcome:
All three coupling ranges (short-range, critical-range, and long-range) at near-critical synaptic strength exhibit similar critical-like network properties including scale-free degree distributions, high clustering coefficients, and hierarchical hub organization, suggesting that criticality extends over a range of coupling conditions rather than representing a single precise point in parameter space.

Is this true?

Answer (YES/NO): YES